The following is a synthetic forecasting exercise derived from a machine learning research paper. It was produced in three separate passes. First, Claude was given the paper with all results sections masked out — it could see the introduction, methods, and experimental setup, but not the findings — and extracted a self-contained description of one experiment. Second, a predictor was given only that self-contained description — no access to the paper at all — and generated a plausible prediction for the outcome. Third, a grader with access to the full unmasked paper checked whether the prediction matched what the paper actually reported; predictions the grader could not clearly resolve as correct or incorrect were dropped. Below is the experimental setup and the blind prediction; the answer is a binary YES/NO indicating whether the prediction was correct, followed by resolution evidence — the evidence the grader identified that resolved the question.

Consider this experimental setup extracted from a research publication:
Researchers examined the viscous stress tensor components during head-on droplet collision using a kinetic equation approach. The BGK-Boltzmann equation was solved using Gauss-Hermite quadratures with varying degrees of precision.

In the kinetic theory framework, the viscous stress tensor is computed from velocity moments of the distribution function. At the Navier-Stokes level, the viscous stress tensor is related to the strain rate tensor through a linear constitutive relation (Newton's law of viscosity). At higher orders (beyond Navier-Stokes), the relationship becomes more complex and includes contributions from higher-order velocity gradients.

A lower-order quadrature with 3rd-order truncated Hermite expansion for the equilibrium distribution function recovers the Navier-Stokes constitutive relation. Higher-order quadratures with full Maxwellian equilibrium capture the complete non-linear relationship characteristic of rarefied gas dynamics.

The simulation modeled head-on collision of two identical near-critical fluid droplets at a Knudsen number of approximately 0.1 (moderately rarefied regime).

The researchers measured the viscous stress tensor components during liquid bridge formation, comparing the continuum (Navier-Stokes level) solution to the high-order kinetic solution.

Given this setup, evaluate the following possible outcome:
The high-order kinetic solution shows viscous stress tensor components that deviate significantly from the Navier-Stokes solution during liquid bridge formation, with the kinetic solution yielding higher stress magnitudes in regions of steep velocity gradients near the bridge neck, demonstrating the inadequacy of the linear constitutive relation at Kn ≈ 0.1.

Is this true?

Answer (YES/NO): NO